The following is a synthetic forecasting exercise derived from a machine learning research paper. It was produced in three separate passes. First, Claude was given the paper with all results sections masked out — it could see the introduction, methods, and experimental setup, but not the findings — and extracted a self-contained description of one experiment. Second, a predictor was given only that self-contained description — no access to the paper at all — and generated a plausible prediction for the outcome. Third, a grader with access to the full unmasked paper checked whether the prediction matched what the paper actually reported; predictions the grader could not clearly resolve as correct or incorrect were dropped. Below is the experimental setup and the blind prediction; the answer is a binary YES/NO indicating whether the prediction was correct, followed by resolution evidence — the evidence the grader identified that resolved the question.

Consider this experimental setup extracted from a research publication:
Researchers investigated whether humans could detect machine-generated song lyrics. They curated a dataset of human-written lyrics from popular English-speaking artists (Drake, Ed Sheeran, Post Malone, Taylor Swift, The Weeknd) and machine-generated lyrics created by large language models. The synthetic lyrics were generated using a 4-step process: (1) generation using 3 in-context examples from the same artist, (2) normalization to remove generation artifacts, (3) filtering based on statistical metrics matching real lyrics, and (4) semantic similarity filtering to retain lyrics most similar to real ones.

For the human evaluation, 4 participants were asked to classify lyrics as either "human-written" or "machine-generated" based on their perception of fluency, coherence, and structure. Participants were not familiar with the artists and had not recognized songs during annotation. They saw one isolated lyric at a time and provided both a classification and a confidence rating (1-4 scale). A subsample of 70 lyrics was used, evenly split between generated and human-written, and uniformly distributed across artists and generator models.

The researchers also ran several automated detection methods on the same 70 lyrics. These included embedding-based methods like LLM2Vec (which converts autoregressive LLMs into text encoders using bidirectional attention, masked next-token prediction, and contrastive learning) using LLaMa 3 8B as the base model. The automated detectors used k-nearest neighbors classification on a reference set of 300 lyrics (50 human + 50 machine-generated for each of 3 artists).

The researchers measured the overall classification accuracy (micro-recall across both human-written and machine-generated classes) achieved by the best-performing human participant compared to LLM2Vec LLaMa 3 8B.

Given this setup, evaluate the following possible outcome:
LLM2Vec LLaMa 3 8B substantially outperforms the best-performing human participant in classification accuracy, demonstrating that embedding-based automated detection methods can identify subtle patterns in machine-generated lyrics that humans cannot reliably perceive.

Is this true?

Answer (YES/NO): YES